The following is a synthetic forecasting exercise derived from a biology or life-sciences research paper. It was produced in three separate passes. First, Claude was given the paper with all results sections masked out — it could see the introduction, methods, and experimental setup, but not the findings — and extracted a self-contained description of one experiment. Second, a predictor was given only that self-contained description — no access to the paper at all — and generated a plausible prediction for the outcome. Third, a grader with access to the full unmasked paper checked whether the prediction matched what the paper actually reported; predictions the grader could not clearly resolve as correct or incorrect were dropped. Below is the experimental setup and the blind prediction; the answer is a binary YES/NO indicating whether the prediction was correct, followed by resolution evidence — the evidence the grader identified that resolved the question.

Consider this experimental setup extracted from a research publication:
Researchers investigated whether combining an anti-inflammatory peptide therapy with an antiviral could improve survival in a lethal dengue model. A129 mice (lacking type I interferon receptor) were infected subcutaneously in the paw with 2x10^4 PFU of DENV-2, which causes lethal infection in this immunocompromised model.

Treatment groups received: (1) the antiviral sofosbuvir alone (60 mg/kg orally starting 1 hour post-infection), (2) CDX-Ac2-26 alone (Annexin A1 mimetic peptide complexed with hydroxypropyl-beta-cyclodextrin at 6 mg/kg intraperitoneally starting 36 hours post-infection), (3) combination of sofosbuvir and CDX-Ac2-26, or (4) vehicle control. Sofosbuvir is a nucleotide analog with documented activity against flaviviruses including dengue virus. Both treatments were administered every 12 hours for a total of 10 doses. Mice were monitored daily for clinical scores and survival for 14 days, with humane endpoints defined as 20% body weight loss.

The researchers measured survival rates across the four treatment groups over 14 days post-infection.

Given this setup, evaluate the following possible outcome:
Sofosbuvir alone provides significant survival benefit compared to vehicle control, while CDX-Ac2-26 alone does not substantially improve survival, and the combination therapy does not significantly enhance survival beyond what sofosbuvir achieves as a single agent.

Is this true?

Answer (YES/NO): NO